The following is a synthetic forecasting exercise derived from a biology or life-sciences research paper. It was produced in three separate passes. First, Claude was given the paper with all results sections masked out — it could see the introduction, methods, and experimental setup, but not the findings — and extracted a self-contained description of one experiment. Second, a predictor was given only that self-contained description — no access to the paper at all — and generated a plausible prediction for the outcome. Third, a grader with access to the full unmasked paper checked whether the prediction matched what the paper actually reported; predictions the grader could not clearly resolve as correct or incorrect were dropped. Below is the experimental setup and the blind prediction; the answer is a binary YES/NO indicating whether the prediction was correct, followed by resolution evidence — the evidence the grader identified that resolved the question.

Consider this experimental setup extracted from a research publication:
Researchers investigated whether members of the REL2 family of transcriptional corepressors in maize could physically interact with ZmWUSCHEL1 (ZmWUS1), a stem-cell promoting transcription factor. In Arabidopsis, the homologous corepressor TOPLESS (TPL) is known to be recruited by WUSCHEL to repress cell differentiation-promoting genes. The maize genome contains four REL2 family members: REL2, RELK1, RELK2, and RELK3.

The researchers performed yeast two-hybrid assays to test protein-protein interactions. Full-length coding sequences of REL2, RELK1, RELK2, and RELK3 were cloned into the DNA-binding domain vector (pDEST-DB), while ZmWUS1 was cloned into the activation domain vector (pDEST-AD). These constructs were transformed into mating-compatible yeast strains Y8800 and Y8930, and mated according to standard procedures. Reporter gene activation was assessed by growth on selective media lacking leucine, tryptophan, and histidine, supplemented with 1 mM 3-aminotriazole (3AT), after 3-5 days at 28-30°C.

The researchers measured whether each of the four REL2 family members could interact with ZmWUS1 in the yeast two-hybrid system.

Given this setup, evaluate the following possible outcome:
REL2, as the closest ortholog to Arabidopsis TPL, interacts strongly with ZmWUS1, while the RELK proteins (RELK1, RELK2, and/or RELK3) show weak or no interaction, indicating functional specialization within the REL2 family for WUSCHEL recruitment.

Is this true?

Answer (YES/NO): NO